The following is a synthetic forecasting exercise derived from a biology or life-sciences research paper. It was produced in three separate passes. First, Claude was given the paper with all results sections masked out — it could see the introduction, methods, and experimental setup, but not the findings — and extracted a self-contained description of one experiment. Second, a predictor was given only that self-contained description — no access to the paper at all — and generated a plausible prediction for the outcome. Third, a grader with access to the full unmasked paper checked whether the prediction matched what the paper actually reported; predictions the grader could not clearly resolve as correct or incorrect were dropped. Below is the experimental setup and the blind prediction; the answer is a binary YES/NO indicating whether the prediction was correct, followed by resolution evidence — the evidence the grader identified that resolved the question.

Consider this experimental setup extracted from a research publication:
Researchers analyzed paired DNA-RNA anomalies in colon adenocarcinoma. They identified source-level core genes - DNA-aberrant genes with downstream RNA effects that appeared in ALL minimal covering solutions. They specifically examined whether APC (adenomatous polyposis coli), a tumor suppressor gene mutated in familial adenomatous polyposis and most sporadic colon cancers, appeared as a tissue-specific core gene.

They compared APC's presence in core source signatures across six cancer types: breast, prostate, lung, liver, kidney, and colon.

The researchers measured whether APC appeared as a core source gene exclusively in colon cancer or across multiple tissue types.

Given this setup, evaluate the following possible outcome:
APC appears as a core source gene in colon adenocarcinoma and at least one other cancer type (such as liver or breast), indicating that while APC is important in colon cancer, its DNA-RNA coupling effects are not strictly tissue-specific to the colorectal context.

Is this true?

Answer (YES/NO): NO